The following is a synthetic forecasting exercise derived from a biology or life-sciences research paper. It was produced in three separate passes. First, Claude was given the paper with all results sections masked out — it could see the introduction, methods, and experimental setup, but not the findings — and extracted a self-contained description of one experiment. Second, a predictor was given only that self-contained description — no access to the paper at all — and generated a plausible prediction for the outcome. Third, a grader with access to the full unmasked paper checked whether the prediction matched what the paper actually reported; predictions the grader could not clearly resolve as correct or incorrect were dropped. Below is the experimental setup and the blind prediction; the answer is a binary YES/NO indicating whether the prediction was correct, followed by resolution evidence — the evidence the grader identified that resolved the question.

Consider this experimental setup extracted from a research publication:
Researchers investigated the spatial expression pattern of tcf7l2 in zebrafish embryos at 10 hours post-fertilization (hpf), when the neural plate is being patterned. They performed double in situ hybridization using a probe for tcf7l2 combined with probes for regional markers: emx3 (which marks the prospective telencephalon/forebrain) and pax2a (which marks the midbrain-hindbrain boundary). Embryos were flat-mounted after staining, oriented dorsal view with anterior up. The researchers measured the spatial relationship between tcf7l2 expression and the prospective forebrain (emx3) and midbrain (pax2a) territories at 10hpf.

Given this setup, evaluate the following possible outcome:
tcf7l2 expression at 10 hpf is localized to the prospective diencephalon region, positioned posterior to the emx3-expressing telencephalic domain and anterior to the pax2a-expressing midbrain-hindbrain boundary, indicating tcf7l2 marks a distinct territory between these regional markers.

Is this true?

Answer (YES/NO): NO